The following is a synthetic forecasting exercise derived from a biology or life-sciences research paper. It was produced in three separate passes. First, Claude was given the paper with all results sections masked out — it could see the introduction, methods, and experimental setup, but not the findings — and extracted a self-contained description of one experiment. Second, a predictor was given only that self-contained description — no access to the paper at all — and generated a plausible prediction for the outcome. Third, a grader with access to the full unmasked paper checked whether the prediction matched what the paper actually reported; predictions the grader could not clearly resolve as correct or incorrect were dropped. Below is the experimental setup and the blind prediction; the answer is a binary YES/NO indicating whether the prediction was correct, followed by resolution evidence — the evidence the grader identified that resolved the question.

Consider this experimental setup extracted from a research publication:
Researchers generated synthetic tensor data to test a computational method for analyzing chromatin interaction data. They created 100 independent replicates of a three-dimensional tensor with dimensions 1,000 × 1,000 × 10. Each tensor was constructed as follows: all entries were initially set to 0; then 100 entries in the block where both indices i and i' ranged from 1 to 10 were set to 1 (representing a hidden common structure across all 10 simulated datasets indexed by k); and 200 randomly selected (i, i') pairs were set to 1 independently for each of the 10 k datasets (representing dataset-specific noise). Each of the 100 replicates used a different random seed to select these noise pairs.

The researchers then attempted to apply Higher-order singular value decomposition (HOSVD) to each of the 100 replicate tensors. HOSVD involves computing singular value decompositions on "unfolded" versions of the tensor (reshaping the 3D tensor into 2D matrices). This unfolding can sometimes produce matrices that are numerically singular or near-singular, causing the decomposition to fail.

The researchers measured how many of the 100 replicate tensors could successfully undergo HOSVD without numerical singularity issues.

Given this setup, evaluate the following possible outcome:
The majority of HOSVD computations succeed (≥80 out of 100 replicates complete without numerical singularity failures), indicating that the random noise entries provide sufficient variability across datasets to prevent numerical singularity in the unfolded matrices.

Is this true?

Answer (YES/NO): NO